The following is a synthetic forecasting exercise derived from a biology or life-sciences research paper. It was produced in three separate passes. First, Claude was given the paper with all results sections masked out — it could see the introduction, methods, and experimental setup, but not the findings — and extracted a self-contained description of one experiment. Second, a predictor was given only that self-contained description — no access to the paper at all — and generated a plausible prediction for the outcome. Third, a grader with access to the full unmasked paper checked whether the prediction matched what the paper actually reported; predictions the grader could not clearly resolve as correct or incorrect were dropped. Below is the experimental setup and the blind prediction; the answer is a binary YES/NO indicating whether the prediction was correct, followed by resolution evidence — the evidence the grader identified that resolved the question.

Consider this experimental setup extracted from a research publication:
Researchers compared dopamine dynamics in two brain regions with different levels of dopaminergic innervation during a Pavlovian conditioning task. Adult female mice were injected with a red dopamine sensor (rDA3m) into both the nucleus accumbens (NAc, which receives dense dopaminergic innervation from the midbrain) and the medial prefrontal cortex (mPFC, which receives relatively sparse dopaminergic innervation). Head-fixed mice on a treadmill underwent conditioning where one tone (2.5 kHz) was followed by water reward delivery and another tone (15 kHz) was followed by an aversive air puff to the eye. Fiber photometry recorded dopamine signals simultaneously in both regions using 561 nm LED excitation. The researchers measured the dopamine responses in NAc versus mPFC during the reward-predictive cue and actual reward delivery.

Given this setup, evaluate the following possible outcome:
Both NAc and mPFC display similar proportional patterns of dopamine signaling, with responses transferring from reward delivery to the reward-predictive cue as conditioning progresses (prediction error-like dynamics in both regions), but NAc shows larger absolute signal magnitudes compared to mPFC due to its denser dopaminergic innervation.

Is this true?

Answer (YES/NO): NO